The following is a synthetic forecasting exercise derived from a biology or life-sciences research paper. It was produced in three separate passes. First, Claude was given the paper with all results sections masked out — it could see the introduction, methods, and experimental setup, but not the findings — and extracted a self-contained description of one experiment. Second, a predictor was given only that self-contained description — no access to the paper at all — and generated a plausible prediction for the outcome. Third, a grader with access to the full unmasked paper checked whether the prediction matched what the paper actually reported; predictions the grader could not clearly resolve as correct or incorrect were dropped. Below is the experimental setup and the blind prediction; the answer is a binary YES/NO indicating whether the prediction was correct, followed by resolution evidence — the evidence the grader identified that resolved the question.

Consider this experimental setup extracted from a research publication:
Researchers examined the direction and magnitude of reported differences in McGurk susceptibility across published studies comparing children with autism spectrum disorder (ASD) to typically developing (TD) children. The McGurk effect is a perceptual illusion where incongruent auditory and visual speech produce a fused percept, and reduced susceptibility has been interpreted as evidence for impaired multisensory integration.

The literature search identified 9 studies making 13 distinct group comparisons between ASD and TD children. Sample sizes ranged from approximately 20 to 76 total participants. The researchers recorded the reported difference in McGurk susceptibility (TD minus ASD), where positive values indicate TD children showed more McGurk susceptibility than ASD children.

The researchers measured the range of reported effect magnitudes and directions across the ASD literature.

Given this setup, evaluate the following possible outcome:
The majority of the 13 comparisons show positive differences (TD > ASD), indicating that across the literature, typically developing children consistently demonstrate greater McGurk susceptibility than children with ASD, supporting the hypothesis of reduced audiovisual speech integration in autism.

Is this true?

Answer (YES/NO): NO